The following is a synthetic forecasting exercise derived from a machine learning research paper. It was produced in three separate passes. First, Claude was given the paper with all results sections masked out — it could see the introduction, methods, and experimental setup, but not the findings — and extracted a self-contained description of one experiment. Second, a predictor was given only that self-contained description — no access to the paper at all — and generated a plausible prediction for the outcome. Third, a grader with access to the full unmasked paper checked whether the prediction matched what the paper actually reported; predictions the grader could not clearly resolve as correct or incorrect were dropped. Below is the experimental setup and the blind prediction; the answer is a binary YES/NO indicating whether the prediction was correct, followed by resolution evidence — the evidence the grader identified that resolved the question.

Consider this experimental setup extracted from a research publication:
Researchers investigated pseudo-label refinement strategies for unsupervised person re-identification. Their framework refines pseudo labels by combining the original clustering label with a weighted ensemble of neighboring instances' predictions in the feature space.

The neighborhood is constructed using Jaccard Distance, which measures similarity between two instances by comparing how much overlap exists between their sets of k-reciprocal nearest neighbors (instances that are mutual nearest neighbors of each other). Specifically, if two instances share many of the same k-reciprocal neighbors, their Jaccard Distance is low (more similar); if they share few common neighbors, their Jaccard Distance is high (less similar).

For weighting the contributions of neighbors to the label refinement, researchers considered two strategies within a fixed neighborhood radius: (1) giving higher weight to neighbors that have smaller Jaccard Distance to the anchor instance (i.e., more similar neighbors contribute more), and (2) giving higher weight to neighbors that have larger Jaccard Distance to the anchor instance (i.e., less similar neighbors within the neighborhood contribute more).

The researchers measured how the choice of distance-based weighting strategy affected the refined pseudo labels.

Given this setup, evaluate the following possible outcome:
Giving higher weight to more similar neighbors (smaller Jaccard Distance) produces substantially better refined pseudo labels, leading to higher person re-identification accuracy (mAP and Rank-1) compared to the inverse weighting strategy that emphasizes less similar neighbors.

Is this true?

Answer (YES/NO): NO